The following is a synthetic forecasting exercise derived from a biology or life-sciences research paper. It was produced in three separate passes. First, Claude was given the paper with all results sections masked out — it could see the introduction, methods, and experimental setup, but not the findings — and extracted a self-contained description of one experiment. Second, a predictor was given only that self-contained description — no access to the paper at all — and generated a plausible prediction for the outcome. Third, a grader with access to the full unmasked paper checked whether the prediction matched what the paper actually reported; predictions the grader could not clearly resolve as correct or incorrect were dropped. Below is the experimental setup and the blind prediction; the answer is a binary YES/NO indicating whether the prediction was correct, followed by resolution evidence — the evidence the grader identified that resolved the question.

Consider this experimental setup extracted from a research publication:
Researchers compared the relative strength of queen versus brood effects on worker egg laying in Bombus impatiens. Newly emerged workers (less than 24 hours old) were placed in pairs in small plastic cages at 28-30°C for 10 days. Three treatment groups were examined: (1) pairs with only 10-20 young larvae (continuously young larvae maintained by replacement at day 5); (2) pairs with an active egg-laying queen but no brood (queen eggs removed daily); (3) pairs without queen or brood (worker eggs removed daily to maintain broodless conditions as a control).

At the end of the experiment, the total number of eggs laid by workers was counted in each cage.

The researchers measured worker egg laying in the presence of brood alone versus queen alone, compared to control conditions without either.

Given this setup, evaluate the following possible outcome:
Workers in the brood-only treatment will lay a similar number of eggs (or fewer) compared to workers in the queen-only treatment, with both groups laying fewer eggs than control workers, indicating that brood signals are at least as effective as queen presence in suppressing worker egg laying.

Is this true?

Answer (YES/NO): NO